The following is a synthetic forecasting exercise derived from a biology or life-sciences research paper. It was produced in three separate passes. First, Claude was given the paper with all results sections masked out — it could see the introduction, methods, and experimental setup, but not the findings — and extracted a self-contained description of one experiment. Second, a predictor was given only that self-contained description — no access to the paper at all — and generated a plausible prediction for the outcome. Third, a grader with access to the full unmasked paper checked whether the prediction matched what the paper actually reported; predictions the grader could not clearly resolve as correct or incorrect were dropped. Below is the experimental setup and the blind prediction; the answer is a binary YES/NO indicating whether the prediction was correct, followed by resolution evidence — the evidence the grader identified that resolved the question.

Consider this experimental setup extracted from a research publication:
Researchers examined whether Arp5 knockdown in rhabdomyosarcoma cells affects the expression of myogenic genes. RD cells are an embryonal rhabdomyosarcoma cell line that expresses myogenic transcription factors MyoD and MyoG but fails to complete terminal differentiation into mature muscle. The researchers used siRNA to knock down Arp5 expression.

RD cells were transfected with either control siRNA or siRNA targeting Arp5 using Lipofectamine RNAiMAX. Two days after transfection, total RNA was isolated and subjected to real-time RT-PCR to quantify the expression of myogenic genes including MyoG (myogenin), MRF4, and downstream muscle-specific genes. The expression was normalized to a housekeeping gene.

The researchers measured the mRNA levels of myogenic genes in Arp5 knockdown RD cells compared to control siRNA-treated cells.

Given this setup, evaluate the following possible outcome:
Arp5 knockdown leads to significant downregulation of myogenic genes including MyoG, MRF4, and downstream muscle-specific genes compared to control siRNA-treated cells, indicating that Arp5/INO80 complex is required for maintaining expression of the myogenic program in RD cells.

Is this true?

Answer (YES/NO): NO